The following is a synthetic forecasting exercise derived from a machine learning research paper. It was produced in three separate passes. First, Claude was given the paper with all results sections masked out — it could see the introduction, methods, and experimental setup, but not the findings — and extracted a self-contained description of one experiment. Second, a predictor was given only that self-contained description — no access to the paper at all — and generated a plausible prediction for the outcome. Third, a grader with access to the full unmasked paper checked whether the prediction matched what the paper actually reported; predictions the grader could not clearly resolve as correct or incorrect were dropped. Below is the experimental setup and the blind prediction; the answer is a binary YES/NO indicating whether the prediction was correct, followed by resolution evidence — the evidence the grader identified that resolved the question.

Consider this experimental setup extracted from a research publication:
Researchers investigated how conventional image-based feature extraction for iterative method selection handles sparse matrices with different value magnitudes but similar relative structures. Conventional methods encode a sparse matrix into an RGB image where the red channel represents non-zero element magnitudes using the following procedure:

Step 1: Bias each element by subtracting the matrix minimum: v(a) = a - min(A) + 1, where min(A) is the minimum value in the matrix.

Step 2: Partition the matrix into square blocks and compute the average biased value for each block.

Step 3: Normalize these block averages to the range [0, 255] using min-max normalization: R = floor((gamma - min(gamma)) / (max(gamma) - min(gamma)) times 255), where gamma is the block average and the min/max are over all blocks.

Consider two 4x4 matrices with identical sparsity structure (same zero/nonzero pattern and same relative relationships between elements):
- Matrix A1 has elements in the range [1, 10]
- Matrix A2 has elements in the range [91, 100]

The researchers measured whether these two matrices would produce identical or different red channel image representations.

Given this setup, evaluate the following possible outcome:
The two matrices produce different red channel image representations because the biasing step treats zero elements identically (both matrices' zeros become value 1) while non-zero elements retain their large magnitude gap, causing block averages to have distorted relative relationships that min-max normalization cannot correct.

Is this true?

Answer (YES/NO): NO